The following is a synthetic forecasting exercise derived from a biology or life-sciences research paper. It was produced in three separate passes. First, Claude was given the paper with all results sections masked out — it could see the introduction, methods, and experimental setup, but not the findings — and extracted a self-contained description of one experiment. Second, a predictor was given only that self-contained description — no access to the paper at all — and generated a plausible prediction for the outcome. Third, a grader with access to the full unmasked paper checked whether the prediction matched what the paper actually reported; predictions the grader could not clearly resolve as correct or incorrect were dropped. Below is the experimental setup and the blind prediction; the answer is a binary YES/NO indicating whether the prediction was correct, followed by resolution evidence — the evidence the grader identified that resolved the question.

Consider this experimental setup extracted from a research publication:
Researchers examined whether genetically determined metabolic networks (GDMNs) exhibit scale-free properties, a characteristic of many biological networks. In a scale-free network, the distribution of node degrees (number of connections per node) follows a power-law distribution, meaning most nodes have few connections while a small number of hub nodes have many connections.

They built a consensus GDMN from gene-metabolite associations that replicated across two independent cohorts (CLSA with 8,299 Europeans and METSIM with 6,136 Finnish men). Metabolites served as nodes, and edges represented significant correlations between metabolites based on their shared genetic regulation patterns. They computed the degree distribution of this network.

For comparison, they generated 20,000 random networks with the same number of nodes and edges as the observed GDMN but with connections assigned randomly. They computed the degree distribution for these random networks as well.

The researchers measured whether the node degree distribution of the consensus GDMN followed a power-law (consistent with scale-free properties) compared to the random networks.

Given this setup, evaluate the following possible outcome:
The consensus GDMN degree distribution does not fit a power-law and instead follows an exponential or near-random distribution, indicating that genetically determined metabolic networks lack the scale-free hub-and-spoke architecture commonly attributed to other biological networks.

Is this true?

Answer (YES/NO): NO